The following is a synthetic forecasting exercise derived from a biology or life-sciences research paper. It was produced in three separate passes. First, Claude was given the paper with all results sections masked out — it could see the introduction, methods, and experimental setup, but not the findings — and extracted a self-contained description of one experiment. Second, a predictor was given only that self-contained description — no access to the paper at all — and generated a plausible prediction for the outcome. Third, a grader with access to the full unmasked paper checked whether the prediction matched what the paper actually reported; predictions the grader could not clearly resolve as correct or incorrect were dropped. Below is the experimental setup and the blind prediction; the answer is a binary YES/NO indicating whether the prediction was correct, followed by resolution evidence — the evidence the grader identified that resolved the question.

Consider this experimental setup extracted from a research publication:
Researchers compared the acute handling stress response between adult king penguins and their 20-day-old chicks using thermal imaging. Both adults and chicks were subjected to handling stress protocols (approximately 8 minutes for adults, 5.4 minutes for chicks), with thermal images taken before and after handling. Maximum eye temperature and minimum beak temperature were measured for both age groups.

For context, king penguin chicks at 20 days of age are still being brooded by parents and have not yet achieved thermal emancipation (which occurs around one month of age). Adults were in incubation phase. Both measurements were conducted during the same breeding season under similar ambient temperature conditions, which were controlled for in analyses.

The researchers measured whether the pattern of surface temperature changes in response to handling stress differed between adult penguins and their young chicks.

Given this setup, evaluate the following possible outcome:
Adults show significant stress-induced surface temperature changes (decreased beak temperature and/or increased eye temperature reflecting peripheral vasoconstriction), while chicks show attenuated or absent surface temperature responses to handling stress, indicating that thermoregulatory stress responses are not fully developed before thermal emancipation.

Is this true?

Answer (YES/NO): NO